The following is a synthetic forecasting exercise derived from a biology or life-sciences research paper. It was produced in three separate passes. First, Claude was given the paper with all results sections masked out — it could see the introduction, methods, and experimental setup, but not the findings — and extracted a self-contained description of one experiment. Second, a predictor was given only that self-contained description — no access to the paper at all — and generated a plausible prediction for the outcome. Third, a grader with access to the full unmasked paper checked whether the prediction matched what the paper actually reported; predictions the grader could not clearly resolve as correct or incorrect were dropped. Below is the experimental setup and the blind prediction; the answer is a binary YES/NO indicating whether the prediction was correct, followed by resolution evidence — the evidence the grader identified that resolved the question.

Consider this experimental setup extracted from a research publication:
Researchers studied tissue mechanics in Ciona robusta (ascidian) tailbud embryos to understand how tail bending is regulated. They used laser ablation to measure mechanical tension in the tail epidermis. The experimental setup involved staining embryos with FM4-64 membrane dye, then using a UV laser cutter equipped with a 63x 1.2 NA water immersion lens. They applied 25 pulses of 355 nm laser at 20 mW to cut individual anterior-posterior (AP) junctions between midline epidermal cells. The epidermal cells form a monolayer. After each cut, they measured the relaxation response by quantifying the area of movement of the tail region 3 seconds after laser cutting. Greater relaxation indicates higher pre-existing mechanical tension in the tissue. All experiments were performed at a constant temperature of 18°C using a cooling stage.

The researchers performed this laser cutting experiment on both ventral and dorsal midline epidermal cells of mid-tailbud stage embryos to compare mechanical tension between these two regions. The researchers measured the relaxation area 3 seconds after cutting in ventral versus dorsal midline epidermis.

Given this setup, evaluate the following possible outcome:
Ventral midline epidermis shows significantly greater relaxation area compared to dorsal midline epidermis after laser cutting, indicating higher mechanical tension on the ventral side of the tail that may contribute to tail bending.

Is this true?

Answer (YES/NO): YES